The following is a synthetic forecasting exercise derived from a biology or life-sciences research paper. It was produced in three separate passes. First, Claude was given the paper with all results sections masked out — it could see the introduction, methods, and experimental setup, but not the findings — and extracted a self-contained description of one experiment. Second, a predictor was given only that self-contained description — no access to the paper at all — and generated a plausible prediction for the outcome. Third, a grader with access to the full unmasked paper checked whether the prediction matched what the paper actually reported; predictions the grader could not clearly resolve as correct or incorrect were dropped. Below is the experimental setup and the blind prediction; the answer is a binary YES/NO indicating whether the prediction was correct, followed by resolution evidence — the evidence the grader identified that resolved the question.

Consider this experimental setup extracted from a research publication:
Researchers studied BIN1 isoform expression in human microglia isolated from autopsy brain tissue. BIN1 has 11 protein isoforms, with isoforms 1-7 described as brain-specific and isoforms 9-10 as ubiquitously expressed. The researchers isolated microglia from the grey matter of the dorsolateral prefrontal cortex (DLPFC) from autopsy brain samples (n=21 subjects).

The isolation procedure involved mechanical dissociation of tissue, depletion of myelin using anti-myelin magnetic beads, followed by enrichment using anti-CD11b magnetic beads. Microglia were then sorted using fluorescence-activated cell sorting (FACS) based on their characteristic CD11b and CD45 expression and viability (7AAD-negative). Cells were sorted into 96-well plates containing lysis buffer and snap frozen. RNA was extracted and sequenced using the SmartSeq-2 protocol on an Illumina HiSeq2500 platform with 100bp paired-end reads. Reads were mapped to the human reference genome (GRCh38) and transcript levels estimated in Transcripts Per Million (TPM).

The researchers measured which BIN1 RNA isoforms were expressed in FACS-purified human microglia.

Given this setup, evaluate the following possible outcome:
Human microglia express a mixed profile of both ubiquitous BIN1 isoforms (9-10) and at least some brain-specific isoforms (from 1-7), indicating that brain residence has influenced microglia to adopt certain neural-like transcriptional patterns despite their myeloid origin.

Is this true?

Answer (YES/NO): YES